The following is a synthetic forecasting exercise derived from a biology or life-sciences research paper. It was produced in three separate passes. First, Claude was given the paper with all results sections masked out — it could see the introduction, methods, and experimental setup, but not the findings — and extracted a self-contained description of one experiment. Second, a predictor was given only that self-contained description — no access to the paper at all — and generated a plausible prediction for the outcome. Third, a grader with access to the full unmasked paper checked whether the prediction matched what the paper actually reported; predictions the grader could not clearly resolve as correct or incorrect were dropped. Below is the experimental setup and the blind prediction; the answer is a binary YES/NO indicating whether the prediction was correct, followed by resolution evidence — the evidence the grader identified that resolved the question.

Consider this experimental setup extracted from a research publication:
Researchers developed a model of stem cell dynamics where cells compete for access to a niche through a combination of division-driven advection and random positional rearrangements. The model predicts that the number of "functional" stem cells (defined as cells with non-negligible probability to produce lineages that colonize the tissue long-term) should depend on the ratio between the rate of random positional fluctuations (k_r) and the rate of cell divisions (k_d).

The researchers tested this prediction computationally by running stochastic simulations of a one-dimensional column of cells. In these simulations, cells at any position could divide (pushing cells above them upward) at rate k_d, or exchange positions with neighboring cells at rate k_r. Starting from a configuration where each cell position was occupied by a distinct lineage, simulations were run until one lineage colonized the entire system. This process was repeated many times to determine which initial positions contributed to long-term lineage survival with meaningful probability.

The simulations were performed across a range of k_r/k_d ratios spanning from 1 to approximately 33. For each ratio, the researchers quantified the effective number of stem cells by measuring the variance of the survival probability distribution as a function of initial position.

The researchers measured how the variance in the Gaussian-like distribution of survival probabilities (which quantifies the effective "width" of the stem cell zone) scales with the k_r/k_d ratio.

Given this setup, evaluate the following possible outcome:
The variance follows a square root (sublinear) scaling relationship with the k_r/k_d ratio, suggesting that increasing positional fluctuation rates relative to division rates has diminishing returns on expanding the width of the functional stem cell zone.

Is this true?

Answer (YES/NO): NO